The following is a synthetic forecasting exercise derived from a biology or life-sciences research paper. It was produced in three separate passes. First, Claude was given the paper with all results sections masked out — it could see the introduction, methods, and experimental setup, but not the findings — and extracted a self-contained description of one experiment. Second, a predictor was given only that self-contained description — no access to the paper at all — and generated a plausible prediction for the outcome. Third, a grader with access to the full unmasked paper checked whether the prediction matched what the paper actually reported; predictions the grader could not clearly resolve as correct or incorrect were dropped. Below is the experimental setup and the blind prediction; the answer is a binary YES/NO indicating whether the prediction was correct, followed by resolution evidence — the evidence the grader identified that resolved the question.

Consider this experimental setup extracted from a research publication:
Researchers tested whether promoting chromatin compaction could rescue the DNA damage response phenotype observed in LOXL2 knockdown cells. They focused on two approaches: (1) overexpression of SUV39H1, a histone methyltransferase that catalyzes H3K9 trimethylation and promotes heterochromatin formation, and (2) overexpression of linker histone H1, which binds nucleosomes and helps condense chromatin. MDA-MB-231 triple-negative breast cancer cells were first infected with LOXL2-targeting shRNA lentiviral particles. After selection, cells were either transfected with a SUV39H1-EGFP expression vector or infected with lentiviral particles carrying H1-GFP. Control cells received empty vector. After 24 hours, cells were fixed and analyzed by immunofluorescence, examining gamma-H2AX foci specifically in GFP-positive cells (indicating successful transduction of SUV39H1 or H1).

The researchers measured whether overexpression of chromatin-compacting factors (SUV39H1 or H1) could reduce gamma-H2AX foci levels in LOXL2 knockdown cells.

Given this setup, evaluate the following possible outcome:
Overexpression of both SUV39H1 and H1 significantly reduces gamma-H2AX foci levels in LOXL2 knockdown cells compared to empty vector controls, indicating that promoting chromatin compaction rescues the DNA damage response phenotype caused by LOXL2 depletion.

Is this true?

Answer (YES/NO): YES